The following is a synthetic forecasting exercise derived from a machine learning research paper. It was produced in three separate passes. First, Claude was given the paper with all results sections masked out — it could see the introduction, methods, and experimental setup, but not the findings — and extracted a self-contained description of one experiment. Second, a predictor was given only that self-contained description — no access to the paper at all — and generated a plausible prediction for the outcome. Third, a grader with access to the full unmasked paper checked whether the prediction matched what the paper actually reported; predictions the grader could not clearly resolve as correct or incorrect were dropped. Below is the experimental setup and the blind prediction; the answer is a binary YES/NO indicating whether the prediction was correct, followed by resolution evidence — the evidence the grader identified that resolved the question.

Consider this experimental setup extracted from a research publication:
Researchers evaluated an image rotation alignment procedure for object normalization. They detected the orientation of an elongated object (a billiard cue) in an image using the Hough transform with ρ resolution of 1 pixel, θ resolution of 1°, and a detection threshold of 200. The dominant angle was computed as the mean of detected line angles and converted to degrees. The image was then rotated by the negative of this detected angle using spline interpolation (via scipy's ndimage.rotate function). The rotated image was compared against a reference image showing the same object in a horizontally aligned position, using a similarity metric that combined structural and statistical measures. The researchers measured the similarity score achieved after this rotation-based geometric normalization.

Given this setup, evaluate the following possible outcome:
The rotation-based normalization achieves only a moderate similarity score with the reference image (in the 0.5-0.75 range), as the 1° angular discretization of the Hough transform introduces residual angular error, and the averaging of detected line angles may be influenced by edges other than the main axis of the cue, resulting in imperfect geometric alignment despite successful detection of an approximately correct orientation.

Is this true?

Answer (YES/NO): NO